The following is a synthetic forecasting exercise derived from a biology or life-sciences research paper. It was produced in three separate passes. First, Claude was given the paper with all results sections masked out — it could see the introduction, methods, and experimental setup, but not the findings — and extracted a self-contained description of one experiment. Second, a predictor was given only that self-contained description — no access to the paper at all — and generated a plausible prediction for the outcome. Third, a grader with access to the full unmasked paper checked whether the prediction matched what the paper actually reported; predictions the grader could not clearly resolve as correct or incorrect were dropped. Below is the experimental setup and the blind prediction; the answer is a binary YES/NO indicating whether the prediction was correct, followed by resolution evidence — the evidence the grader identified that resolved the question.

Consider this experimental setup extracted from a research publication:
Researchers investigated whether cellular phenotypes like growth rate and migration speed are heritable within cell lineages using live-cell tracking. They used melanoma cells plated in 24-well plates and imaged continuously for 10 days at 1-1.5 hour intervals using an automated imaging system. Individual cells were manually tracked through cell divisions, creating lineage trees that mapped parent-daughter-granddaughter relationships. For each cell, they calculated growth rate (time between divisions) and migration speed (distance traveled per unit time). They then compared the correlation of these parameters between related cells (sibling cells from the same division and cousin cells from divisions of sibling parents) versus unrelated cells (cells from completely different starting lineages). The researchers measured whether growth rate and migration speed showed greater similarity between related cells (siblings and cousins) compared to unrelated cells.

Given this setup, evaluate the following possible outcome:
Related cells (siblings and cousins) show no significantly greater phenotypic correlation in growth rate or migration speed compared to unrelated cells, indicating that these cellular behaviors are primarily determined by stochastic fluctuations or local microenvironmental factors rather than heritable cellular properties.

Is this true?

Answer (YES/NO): NO